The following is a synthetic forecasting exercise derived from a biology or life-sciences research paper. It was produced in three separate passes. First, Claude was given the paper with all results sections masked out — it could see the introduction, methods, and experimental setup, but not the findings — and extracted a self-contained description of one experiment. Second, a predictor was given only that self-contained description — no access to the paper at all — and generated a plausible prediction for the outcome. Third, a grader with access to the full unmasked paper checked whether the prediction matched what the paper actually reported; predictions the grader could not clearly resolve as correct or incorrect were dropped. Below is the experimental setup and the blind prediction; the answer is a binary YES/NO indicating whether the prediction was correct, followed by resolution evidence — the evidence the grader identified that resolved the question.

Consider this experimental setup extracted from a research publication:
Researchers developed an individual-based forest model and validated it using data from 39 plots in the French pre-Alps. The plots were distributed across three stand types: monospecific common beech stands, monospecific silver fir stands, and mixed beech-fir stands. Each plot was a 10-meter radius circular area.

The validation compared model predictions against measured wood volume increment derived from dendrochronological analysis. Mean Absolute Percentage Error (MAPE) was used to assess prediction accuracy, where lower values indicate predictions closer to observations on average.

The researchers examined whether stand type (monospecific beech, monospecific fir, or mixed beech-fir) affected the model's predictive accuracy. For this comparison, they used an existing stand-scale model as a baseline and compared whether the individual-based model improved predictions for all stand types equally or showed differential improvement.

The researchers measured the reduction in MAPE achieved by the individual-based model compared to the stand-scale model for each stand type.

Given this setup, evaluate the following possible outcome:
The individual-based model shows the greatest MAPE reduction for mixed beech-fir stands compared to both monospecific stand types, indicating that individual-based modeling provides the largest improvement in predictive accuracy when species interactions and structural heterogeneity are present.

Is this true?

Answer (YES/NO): NO